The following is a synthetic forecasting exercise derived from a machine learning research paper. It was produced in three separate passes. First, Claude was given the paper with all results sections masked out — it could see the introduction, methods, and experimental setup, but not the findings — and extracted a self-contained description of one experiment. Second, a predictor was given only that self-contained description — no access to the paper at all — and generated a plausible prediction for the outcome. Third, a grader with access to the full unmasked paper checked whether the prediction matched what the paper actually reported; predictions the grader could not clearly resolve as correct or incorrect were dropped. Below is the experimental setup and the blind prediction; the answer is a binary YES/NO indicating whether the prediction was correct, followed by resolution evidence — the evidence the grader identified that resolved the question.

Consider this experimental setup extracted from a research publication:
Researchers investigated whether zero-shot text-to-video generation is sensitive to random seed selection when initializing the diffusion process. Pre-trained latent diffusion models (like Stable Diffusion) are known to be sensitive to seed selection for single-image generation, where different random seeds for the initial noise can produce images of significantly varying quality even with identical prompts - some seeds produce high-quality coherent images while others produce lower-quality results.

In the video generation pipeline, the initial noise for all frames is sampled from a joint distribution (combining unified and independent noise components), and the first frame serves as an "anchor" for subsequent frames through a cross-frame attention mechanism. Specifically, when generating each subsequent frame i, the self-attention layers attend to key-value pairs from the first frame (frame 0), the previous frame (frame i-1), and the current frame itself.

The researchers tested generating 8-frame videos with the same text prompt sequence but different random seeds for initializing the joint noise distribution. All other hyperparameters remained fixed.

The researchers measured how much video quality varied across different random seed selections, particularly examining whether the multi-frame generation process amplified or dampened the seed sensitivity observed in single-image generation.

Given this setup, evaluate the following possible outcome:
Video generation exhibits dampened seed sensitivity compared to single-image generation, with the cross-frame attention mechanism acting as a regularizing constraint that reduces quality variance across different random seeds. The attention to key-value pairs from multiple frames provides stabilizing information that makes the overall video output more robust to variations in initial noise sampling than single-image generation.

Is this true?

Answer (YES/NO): NO